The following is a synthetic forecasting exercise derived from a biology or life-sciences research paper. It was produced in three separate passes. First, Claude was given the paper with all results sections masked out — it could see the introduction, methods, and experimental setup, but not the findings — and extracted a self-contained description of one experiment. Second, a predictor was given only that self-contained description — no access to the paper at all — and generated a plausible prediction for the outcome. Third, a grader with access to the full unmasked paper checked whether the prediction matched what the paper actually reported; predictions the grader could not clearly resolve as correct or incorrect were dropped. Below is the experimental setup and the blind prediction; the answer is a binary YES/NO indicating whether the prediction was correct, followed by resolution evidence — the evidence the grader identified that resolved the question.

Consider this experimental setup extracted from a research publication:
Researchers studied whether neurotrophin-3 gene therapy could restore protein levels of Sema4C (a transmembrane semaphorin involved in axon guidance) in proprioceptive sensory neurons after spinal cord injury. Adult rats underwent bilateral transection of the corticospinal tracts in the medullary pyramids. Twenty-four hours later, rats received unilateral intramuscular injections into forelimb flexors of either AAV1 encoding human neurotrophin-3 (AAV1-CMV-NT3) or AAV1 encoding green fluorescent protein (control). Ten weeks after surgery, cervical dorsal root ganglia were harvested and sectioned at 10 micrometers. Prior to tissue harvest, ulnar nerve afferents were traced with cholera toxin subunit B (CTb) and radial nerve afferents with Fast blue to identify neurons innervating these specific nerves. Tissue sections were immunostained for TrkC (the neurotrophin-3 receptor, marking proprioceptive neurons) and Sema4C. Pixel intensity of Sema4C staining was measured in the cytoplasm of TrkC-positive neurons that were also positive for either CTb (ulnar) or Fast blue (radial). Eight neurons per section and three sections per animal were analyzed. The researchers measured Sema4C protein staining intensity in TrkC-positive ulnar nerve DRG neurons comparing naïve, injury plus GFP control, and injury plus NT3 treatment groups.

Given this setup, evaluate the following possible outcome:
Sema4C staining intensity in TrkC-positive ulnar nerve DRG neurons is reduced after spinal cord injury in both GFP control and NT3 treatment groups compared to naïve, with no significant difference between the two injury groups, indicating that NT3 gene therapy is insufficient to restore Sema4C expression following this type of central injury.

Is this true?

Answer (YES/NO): NO